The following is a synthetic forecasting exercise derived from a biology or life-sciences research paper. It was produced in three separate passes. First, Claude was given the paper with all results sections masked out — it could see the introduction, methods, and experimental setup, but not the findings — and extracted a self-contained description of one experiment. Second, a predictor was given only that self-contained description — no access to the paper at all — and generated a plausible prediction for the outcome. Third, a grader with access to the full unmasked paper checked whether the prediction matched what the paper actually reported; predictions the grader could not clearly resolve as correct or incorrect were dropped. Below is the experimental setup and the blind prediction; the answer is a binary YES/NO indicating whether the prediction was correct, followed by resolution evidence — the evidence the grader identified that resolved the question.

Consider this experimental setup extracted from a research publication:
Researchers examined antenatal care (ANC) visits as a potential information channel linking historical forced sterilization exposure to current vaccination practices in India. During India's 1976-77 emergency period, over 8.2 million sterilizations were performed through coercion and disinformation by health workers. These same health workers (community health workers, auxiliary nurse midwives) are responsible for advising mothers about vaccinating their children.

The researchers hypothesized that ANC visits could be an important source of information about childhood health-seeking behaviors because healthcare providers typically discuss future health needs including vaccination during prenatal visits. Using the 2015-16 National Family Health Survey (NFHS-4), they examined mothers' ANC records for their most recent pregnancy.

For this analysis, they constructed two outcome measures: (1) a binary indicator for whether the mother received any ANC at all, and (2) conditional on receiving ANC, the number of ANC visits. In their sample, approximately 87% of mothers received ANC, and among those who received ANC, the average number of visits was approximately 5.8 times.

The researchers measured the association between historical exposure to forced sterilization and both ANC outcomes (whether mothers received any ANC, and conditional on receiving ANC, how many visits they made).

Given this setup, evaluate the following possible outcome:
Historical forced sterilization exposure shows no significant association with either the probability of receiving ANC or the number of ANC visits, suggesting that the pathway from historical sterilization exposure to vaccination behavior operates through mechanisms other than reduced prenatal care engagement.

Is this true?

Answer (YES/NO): NO